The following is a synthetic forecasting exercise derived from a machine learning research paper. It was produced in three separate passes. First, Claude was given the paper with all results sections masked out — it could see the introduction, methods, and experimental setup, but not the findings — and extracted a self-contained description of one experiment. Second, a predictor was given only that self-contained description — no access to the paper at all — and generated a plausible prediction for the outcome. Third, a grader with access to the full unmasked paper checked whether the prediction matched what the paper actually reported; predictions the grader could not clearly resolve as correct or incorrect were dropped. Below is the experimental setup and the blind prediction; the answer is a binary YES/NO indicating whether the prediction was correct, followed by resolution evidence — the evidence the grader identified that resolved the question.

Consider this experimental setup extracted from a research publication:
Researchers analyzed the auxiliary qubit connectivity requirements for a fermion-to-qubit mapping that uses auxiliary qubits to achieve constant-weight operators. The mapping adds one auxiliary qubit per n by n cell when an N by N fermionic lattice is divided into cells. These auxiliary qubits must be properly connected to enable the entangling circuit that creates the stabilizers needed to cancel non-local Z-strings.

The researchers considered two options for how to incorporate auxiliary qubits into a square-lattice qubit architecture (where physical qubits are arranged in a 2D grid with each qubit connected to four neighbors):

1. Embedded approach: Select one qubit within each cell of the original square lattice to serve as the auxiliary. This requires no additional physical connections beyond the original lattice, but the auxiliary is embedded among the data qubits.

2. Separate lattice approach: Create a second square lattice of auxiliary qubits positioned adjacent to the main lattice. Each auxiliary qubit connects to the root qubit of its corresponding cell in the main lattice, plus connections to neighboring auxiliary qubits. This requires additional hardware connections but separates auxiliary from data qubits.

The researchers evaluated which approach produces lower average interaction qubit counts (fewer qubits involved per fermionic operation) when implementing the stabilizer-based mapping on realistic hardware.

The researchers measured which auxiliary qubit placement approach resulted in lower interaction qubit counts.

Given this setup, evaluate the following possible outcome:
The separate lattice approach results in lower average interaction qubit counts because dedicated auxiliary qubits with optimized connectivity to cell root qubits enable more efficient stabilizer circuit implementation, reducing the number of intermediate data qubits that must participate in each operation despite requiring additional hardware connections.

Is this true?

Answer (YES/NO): YES